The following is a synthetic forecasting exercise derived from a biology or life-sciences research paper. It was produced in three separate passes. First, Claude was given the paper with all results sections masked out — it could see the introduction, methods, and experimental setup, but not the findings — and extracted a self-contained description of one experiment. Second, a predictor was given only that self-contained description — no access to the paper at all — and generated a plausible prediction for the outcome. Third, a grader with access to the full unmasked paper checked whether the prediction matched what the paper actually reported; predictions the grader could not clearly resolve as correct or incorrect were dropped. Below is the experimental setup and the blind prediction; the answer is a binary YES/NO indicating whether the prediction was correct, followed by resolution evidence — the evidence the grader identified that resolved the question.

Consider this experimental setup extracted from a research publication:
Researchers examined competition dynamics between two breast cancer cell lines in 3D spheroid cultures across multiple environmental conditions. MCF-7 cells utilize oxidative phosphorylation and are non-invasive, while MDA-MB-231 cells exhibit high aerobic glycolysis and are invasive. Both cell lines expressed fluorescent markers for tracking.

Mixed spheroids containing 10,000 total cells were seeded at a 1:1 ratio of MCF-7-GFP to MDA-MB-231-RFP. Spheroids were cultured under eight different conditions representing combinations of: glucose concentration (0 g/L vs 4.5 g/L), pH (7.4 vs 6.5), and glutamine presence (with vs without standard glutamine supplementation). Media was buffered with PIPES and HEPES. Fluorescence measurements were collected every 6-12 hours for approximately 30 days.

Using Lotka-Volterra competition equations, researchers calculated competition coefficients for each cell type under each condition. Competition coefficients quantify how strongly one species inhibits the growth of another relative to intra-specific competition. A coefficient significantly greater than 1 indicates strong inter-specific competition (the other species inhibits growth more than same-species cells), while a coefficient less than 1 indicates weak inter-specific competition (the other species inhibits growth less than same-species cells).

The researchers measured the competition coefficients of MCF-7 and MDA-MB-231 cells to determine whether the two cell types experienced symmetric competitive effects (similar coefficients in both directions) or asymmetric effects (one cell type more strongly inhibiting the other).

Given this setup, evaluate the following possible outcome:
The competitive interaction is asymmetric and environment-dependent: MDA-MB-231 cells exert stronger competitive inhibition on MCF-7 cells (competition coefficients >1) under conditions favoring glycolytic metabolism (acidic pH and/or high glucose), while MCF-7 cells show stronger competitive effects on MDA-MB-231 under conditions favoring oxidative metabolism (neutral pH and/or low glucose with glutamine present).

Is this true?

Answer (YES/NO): NO